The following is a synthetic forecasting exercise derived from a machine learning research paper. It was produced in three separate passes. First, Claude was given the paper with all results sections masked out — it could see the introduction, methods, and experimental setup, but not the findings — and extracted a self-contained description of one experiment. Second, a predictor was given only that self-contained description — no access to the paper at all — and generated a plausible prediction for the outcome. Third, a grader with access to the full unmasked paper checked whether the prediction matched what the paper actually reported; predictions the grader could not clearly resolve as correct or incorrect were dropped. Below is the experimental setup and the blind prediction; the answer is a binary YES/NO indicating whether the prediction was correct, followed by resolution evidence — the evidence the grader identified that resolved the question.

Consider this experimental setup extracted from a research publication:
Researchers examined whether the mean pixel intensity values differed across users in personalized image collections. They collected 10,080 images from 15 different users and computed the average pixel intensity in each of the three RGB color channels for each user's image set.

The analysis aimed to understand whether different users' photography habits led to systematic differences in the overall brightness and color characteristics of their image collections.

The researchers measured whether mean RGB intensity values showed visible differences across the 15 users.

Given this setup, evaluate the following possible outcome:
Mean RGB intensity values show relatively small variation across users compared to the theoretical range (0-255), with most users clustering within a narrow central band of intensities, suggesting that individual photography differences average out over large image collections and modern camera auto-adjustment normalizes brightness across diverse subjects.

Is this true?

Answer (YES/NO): NO